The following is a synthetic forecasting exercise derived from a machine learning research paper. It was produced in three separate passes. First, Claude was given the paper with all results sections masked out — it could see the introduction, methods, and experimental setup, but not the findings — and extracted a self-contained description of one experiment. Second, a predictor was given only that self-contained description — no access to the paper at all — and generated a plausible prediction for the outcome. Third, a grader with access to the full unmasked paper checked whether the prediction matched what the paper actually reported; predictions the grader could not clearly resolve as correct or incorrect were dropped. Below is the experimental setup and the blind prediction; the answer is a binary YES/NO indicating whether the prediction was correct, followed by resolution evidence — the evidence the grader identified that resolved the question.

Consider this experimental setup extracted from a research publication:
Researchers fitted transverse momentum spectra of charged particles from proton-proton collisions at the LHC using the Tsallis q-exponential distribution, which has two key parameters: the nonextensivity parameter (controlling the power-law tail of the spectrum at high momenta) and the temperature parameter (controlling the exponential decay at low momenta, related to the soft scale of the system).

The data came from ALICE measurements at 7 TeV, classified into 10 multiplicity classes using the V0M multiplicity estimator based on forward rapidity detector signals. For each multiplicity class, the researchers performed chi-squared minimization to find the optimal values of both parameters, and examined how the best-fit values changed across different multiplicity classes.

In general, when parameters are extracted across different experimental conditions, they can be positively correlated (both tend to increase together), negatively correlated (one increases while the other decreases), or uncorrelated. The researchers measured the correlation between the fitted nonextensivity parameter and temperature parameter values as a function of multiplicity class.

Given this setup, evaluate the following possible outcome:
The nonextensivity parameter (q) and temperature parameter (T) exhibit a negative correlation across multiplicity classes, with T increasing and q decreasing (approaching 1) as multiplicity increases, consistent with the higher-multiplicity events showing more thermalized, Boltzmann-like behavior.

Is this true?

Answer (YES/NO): NO